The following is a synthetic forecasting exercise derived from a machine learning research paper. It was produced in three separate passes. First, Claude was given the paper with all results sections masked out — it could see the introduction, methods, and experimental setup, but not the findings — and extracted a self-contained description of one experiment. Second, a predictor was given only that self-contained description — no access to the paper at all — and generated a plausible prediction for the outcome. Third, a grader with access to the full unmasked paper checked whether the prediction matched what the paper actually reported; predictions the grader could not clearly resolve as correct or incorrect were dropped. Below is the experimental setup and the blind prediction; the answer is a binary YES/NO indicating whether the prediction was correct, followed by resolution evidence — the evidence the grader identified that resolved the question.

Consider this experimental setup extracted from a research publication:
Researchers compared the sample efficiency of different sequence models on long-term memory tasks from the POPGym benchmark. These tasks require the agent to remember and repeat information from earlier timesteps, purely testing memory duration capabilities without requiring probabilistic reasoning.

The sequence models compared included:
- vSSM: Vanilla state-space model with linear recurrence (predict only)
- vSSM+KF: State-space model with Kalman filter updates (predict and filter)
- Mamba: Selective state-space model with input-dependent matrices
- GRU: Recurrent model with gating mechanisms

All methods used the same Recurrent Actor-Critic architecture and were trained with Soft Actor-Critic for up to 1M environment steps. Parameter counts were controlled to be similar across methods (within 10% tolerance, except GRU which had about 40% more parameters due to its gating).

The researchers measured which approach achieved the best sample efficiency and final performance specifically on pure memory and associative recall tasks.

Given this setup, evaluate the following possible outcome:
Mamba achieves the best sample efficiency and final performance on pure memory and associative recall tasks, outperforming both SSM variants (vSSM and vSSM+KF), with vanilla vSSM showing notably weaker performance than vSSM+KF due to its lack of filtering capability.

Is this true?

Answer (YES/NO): NO